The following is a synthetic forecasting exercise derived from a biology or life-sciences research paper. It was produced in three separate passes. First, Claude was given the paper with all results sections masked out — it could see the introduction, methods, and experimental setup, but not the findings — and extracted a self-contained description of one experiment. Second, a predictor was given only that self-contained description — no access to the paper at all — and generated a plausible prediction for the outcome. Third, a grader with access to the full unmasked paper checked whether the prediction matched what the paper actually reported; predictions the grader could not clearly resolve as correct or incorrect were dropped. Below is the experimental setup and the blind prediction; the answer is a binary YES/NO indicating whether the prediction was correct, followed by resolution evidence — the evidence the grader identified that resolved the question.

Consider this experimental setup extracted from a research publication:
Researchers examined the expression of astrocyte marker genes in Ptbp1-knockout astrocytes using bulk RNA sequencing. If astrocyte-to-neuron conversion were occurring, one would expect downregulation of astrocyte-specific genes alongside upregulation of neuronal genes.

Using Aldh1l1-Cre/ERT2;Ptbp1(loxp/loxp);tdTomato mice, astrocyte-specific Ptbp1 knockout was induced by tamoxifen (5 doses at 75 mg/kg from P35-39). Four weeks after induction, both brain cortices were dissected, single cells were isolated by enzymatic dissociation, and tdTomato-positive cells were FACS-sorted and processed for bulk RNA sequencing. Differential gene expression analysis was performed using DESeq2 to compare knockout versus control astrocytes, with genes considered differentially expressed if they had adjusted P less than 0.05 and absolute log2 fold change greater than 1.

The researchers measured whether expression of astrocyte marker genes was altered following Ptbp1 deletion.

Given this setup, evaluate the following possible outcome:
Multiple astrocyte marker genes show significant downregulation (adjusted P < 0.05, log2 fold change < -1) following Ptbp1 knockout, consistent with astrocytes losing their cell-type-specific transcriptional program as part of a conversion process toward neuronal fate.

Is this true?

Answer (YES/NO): NO